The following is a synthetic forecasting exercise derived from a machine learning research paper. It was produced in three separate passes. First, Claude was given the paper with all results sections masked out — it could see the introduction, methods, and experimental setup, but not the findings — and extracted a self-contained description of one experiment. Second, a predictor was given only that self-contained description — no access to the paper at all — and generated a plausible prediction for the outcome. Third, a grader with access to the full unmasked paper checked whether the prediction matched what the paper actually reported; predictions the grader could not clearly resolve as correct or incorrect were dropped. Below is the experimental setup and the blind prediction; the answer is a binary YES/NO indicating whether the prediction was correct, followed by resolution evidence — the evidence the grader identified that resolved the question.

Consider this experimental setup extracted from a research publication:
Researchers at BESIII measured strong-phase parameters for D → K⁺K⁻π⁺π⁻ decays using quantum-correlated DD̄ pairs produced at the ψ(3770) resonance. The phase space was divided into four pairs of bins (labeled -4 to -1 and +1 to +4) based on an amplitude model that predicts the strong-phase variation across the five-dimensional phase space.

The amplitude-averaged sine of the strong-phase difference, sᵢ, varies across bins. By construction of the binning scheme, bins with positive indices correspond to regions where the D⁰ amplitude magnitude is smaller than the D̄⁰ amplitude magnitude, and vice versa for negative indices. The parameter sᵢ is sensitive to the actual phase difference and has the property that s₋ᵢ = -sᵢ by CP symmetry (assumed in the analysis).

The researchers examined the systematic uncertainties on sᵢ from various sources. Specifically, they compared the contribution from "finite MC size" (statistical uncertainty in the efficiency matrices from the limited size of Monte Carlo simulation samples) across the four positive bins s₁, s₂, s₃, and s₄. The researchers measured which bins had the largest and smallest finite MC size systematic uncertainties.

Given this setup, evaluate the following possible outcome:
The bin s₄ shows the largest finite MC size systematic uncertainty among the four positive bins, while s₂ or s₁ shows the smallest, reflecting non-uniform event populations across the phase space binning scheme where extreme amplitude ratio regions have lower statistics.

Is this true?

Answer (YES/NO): NO